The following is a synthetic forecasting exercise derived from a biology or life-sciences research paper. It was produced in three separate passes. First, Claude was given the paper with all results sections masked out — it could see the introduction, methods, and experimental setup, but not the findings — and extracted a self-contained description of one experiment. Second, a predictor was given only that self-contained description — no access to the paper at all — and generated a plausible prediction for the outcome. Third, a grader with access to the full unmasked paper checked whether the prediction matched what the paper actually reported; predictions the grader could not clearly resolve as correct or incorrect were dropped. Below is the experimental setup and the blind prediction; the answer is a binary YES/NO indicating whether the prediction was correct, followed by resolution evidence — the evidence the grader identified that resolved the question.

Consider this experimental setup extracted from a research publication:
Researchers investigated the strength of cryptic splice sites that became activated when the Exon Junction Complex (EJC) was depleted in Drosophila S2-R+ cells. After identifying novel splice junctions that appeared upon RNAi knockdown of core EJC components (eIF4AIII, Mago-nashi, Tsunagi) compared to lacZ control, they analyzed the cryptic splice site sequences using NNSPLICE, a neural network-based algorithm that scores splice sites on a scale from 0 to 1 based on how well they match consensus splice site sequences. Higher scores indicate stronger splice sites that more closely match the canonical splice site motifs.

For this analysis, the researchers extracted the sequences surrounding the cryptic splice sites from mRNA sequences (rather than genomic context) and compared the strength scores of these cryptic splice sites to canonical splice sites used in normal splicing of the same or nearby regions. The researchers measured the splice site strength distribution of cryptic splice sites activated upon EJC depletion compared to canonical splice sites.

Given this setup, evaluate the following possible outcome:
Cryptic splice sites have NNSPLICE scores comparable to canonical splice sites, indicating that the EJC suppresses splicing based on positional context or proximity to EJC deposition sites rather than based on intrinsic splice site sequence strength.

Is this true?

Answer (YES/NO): NO